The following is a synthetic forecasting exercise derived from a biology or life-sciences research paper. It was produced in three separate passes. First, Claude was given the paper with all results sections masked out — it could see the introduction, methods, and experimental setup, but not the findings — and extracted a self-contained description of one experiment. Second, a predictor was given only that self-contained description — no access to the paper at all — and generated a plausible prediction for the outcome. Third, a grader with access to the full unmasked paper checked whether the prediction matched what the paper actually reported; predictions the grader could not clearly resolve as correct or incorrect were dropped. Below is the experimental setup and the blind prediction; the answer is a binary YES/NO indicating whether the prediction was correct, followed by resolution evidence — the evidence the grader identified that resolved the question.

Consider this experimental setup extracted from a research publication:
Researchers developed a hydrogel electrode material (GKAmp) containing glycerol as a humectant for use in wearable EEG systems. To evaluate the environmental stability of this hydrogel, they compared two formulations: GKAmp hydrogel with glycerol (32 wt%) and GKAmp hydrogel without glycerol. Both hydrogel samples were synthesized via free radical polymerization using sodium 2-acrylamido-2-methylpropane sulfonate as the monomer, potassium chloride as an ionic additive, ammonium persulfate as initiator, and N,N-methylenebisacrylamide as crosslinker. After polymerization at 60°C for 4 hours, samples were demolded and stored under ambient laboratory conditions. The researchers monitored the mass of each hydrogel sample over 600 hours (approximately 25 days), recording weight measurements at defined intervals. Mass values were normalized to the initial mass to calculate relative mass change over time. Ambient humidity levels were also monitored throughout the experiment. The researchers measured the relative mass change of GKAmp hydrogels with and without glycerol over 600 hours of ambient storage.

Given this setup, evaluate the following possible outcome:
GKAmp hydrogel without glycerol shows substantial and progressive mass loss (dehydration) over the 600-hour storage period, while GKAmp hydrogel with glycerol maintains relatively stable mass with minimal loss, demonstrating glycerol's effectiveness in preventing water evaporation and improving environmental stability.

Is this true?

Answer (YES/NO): YES